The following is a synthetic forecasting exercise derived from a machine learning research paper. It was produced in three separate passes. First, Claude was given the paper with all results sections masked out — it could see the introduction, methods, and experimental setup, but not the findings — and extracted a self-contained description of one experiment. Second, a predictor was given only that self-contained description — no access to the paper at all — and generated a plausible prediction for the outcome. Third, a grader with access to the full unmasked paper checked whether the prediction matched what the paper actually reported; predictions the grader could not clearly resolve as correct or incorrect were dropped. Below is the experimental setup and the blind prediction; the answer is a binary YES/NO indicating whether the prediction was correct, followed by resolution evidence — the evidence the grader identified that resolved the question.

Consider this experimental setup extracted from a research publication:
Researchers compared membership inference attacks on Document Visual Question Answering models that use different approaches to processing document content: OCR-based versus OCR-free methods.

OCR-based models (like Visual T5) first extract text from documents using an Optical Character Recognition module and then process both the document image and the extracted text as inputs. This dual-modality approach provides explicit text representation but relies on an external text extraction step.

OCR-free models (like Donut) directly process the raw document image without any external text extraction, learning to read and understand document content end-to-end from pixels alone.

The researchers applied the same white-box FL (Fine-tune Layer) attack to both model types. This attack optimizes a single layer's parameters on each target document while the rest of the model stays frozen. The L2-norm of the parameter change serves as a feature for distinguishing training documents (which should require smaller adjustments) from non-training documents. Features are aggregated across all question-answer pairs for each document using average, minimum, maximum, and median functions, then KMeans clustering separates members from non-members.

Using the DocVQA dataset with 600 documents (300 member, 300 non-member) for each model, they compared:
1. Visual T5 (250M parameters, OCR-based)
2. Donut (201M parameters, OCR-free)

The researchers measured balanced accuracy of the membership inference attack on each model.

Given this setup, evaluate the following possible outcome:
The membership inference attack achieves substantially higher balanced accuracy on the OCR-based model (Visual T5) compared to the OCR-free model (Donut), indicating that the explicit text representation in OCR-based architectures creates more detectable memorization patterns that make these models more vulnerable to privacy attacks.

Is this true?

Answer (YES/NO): NO